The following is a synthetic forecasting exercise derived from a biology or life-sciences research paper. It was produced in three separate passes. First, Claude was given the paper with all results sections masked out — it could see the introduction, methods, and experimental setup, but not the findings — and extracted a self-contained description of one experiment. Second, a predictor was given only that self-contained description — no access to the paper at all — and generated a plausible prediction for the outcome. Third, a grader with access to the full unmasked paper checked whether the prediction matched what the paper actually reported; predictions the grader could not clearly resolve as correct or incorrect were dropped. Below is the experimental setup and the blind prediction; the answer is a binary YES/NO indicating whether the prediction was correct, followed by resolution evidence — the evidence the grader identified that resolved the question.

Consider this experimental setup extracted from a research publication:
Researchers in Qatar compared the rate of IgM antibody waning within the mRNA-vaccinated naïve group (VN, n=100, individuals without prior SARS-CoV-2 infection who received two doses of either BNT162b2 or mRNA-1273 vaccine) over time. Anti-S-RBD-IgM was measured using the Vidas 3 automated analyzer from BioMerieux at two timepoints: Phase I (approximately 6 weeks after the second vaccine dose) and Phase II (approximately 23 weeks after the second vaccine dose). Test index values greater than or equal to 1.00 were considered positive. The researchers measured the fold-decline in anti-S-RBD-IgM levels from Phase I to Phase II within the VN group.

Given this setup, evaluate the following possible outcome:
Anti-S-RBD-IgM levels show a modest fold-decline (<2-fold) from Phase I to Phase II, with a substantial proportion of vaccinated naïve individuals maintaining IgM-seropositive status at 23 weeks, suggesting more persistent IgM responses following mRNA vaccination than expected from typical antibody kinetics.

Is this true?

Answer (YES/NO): NO